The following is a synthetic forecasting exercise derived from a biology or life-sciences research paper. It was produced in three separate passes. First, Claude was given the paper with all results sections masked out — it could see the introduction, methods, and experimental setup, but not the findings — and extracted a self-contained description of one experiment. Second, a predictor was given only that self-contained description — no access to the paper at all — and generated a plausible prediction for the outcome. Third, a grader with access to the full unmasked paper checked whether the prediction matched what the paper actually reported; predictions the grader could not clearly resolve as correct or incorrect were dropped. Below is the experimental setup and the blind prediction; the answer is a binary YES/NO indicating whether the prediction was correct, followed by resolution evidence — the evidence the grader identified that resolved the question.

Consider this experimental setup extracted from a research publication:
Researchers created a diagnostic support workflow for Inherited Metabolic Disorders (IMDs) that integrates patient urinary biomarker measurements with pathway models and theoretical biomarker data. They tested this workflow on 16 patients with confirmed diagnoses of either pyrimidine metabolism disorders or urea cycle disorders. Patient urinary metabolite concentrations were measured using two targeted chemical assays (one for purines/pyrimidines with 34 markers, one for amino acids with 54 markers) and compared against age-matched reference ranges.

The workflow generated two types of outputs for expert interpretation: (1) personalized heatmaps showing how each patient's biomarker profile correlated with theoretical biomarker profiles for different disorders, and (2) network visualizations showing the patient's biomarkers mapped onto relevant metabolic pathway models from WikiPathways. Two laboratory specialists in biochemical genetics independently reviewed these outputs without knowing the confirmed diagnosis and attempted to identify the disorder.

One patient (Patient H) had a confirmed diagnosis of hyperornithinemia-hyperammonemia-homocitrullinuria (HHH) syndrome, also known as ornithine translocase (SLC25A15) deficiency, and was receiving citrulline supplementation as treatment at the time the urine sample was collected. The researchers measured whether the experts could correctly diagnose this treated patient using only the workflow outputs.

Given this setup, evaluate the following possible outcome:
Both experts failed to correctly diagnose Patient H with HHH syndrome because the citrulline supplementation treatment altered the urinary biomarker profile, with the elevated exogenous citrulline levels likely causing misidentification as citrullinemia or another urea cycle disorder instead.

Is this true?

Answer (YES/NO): NO